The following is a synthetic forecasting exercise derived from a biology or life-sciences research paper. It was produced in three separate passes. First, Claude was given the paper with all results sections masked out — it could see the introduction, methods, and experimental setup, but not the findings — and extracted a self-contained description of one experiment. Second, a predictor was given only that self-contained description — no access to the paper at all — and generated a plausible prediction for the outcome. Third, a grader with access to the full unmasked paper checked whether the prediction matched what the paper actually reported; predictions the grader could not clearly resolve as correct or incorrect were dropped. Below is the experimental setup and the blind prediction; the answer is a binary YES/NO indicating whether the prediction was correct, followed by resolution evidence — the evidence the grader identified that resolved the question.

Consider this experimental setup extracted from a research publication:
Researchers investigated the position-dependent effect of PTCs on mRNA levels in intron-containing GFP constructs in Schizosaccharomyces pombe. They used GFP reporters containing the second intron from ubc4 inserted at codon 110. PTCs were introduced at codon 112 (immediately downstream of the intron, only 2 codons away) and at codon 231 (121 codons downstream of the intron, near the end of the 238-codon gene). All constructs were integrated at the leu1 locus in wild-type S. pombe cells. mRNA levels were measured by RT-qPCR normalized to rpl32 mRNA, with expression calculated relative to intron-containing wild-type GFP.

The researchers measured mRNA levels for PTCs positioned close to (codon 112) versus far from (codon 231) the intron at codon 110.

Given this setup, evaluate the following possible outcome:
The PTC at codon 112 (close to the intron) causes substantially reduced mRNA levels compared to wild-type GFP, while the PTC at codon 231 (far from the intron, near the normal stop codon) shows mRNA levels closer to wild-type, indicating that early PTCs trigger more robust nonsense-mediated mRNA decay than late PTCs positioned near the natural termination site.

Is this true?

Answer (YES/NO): YES